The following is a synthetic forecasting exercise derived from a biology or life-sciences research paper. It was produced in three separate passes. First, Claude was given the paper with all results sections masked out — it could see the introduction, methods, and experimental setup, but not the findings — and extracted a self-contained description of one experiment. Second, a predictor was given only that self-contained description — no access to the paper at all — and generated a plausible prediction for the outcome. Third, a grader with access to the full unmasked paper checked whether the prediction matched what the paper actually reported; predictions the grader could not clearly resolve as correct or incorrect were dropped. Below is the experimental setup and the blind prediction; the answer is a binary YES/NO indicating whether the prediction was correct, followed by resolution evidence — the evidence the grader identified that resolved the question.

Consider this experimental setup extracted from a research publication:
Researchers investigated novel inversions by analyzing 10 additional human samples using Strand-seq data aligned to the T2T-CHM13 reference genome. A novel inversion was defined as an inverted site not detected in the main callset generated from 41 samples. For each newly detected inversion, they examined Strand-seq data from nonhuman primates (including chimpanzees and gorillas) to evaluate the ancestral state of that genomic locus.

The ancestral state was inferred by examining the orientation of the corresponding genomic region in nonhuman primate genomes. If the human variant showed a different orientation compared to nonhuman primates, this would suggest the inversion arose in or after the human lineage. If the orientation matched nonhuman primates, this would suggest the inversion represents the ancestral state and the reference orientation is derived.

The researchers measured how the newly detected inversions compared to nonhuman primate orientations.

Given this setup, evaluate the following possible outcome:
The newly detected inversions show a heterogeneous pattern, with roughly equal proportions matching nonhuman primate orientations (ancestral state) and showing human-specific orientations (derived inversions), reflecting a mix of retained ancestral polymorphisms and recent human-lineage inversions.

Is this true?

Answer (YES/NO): NO